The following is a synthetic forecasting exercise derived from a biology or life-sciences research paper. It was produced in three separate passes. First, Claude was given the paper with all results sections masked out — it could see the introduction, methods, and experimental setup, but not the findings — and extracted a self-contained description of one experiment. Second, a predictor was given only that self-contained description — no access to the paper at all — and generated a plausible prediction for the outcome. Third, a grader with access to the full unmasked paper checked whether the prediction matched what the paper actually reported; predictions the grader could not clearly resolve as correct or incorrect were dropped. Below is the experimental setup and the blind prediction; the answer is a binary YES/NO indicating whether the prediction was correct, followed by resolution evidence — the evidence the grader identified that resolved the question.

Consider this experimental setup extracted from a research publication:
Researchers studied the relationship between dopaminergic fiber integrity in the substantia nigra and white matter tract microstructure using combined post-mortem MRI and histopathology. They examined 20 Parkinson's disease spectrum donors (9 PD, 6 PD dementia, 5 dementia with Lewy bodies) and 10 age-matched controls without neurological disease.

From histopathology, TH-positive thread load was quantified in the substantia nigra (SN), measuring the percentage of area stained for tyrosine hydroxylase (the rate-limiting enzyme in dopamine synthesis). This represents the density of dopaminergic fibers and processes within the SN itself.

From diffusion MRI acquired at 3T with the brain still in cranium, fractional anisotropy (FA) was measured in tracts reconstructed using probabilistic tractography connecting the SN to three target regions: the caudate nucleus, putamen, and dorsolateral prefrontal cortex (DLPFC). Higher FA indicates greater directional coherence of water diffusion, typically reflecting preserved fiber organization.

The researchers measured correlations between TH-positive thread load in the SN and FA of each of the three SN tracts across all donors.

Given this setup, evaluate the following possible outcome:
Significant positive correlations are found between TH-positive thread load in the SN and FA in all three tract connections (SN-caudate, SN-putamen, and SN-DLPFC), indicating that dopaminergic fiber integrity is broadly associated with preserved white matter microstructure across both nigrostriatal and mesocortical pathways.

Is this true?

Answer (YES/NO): NO